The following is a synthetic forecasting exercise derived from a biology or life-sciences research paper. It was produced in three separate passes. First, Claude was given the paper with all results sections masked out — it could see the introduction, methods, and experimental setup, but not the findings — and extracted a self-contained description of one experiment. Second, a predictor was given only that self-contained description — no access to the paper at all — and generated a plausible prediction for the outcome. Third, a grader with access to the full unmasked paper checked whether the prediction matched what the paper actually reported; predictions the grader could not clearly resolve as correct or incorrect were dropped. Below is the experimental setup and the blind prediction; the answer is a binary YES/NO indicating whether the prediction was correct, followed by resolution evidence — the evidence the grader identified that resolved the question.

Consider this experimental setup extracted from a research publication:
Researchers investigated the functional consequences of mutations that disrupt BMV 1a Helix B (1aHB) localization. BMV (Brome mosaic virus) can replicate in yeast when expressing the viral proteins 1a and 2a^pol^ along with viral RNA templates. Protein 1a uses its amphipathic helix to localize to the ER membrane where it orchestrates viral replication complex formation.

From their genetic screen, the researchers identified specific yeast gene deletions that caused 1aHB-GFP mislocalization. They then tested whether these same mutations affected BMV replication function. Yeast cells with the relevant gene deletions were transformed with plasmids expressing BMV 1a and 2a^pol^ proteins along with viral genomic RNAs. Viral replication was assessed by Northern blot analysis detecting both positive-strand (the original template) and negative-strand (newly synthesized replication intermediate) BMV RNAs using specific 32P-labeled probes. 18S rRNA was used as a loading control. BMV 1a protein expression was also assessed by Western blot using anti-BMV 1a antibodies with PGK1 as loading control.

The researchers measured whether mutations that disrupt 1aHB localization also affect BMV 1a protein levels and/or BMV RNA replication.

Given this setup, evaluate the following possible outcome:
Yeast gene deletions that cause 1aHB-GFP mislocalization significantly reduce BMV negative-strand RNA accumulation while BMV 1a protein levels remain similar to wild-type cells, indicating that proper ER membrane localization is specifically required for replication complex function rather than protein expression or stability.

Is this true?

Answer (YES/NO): NO